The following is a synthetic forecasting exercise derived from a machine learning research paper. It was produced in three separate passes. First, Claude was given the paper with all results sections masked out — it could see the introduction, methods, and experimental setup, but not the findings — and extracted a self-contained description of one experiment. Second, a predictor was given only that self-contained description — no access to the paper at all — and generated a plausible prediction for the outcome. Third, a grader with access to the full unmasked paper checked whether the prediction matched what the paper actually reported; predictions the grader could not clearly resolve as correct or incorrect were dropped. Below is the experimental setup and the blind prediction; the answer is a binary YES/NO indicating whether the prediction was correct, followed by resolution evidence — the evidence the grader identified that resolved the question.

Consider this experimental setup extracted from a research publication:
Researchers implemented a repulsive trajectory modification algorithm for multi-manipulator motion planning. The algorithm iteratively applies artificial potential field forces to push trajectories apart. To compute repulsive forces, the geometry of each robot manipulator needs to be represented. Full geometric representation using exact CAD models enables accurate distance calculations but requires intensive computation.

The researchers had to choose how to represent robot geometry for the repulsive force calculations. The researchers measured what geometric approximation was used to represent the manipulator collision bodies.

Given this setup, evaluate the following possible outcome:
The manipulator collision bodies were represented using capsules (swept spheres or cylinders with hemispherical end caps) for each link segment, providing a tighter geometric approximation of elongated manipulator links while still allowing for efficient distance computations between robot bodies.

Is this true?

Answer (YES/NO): NO